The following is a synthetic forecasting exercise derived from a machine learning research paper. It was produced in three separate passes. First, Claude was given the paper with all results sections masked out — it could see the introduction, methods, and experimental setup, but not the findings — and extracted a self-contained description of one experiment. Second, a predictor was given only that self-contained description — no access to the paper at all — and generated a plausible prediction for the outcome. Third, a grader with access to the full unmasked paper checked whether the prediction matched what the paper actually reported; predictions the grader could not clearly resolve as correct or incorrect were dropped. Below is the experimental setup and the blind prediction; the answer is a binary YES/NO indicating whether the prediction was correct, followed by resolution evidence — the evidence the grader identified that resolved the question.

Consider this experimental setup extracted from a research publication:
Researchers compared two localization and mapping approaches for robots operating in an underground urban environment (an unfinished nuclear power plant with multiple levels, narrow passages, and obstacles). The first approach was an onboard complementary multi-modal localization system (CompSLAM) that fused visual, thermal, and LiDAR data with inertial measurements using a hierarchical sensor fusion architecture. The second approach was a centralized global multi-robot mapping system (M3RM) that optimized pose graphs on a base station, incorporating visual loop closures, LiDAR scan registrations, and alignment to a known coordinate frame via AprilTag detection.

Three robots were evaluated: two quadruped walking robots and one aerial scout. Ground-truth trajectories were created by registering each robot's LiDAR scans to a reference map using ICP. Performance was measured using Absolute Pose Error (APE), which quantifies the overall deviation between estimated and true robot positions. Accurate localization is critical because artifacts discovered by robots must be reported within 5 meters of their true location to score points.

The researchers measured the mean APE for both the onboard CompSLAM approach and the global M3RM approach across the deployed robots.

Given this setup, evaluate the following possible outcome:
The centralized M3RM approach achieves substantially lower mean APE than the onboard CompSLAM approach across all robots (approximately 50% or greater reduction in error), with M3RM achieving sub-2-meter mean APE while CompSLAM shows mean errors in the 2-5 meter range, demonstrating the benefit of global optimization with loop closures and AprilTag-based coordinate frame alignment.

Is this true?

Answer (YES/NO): NO